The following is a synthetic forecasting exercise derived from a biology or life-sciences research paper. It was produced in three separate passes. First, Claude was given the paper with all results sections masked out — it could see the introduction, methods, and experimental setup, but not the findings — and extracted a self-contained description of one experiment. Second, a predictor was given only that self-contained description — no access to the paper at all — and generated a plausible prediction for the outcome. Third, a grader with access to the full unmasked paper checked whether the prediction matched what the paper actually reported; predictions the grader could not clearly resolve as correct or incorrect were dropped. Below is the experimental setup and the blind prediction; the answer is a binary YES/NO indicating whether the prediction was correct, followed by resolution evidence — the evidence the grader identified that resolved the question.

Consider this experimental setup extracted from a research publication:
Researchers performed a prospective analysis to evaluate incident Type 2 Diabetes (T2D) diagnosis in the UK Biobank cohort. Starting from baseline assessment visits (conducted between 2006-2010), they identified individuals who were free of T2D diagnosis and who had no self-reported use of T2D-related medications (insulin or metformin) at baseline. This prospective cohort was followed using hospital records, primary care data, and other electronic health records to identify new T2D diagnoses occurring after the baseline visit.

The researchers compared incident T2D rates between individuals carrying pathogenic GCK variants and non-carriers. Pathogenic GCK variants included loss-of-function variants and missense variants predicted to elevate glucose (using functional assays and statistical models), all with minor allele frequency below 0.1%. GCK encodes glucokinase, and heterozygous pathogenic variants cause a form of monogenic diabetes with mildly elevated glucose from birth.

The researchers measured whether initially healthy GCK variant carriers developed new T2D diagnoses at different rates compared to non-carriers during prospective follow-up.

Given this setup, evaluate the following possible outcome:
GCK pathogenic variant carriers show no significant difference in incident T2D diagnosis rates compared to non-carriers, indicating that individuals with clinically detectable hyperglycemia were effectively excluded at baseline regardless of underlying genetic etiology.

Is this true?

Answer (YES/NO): NO